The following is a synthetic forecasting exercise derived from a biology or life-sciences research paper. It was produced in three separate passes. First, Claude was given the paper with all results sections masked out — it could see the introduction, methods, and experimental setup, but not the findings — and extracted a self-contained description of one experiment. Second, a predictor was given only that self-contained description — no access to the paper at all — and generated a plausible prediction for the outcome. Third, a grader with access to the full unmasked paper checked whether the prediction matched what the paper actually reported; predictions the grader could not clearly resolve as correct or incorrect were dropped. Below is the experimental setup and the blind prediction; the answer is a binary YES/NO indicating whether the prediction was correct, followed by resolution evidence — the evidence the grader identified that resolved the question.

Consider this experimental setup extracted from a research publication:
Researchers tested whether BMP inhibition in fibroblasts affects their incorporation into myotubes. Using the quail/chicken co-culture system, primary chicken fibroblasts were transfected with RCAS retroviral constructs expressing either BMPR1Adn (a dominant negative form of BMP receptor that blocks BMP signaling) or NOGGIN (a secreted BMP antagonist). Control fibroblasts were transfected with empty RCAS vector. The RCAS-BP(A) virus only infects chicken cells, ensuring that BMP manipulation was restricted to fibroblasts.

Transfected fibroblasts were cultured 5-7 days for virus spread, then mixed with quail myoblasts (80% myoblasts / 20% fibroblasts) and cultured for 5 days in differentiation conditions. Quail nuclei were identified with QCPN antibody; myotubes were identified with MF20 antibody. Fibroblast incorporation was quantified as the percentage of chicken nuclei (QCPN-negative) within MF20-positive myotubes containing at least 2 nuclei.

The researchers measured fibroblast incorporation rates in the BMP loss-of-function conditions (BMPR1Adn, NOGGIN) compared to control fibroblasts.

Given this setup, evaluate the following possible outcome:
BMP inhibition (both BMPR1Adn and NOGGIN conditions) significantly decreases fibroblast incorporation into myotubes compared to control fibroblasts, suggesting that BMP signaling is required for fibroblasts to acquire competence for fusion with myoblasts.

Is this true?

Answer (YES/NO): YES